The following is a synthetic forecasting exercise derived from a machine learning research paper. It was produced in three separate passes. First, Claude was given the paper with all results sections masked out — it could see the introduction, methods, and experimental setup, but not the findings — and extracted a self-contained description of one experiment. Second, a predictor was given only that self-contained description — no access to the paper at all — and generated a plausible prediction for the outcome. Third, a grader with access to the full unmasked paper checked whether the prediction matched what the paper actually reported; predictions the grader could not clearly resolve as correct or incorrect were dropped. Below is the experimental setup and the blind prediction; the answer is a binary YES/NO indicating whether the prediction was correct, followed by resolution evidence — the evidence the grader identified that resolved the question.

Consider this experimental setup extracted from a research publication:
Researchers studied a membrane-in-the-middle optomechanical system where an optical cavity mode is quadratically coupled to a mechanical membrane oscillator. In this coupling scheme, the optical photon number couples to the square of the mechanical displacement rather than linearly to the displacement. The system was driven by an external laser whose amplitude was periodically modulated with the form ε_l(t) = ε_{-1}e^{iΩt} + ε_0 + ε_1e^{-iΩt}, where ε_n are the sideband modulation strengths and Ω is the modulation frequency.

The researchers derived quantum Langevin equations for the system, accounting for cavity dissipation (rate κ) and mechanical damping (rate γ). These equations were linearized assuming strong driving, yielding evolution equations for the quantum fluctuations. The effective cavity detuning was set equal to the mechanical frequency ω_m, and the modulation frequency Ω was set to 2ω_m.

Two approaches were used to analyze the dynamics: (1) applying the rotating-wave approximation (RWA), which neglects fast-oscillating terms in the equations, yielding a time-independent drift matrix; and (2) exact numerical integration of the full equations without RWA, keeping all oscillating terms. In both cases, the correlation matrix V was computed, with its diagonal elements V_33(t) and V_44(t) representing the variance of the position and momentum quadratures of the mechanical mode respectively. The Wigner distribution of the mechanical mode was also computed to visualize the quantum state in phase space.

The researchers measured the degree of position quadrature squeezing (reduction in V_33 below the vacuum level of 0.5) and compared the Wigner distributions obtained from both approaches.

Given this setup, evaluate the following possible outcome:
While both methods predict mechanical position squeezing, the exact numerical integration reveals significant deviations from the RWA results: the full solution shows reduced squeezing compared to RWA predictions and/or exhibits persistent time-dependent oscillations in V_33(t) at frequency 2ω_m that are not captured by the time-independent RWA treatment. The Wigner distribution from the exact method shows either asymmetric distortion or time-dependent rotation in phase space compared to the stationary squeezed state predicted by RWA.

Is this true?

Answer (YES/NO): NO